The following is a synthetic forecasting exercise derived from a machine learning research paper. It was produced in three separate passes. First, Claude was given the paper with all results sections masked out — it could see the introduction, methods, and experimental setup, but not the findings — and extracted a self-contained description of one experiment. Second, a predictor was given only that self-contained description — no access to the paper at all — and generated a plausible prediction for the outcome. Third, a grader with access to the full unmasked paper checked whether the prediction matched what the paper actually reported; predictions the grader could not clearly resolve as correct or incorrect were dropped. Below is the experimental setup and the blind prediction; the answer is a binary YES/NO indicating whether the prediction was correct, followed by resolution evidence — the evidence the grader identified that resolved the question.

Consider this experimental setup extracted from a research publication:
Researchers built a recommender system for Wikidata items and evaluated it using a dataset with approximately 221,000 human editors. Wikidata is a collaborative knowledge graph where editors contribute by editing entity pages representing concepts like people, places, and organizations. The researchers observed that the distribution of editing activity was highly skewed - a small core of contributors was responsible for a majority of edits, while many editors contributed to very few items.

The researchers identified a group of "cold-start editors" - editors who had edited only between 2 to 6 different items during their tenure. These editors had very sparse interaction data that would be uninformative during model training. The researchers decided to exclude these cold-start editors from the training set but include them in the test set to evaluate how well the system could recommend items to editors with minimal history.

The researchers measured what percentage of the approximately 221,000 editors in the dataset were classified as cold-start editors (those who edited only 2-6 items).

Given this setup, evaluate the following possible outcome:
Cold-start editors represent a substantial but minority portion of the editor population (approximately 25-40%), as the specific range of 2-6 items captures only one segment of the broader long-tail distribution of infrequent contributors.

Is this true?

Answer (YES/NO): YES